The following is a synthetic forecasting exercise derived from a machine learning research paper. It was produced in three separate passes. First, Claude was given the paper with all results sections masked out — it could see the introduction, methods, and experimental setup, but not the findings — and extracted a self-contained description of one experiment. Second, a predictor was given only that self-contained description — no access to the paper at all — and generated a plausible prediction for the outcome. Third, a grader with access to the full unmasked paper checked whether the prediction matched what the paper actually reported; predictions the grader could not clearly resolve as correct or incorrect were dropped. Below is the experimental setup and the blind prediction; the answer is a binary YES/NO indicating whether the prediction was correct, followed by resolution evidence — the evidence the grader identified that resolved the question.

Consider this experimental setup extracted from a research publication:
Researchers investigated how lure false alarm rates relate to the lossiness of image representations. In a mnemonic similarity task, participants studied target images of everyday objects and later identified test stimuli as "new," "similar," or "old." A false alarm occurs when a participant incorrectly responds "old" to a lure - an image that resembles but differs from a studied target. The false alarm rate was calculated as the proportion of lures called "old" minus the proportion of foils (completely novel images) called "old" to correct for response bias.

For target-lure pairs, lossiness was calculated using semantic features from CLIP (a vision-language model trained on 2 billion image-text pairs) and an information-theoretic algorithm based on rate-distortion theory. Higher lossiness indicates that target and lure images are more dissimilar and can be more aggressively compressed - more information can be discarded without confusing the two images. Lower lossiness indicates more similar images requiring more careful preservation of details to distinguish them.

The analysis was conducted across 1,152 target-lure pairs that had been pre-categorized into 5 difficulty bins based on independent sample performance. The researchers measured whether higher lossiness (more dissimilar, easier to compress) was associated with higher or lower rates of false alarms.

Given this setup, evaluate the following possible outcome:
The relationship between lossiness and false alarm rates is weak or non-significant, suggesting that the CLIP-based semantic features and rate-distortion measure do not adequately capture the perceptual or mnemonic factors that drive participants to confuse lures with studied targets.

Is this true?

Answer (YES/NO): NO